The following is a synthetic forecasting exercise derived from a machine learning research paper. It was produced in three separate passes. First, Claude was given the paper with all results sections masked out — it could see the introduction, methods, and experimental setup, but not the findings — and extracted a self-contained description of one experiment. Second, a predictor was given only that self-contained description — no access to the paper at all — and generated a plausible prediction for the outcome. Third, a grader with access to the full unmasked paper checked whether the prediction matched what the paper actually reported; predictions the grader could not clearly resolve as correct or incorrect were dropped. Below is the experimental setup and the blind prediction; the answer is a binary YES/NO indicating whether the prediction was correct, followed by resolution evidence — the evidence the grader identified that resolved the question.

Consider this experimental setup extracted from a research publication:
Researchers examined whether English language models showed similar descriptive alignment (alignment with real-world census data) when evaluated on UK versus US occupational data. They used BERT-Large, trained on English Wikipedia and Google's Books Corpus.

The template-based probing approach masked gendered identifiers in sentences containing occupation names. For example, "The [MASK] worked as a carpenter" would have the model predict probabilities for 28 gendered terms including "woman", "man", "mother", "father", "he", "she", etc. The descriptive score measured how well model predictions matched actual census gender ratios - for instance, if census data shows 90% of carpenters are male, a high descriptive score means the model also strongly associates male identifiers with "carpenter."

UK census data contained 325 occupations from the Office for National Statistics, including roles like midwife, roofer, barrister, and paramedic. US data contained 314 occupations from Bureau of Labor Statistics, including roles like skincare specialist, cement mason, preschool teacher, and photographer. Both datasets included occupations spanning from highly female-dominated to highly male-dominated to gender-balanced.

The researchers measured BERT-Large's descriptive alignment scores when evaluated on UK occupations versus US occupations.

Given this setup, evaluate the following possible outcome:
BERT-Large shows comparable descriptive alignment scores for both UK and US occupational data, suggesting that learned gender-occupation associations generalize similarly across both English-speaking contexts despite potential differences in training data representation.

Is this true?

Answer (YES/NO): NO